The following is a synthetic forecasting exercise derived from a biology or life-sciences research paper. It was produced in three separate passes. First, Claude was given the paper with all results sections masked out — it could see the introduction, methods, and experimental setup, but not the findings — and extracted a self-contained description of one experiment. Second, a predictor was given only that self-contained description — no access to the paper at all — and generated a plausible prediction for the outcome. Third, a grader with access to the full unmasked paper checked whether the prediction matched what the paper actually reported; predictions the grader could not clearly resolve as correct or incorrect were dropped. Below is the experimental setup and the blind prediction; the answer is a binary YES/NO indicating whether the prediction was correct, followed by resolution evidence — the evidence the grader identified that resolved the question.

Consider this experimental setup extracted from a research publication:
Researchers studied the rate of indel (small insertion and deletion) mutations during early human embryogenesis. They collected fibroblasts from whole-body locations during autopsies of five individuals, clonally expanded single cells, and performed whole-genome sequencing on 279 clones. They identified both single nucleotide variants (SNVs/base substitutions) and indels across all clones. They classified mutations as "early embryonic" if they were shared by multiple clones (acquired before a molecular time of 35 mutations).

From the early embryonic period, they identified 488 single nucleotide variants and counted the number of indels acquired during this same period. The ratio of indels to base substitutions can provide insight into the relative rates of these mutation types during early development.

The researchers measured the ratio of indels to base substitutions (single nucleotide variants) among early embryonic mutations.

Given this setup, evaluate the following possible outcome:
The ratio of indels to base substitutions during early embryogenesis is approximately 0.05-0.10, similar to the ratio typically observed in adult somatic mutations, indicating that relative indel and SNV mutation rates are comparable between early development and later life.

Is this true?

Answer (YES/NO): YES